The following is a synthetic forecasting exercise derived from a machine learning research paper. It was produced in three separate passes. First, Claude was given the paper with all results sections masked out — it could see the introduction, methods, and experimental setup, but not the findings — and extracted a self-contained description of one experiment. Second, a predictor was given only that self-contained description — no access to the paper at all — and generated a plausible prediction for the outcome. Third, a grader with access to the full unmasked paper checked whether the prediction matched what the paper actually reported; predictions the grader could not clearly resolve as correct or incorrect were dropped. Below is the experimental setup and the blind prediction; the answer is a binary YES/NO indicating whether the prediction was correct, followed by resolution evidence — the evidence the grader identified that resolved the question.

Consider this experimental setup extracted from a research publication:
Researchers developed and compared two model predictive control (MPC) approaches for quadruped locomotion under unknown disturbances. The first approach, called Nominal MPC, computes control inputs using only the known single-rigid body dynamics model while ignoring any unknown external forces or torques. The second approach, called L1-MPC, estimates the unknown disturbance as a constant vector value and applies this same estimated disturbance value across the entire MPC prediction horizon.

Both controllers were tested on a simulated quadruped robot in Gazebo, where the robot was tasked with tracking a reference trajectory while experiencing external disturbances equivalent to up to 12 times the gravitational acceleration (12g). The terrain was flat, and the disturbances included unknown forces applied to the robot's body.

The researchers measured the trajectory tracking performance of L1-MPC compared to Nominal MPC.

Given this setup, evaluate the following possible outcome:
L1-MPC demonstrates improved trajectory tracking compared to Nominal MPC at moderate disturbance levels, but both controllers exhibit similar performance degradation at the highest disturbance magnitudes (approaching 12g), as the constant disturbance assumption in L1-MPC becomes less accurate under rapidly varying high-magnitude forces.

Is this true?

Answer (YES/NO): NO